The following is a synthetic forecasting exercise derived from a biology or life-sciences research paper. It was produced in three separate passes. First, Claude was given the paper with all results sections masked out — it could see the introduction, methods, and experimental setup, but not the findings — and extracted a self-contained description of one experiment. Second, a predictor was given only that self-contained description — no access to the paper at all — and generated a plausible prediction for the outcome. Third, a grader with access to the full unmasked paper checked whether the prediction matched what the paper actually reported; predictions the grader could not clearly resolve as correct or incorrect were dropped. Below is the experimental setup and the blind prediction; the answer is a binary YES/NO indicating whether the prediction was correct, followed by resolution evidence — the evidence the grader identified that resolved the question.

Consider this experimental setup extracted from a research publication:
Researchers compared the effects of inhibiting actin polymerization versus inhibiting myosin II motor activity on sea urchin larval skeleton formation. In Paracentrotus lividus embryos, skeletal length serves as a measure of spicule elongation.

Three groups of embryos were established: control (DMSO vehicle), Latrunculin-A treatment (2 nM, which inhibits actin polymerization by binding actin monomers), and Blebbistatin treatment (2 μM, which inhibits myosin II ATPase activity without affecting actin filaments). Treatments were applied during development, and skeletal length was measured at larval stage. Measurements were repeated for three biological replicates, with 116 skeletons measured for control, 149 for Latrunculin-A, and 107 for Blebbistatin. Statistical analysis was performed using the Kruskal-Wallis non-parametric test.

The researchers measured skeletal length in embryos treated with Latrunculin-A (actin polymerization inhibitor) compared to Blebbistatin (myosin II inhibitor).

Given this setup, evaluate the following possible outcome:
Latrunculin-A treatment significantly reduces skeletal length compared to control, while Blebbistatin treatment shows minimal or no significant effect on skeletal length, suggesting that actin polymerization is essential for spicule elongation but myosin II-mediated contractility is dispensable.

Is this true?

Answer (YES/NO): NO